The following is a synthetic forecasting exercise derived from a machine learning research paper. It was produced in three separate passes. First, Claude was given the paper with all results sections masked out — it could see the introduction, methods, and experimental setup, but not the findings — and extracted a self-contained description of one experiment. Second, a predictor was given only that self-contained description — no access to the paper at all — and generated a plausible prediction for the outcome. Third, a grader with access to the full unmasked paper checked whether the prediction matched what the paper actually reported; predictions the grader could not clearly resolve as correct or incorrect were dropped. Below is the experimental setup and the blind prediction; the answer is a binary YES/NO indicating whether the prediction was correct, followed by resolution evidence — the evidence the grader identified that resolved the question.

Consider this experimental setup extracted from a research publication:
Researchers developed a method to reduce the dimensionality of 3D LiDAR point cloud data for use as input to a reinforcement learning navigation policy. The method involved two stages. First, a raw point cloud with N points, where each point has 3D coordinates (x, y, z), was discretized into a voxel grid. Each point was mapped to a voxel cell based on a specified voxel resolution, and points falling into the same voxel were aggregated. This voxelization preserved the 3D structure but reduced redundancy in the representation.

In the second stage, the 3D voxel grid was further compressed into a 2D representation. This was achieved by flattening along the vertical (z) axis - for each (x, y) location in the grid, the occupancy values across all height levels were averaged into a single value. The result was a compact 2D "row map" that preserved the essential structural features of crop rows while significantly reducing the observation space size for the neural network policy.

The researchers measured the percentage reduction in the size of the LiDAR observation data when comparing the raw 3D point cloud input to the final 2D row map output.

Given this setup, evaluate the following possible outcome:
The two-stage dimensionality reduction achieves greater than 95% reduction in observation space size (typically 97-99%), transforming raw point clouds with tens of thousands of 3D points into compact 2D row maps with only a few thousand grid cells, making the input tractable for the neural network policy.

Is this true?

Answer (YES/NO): NO